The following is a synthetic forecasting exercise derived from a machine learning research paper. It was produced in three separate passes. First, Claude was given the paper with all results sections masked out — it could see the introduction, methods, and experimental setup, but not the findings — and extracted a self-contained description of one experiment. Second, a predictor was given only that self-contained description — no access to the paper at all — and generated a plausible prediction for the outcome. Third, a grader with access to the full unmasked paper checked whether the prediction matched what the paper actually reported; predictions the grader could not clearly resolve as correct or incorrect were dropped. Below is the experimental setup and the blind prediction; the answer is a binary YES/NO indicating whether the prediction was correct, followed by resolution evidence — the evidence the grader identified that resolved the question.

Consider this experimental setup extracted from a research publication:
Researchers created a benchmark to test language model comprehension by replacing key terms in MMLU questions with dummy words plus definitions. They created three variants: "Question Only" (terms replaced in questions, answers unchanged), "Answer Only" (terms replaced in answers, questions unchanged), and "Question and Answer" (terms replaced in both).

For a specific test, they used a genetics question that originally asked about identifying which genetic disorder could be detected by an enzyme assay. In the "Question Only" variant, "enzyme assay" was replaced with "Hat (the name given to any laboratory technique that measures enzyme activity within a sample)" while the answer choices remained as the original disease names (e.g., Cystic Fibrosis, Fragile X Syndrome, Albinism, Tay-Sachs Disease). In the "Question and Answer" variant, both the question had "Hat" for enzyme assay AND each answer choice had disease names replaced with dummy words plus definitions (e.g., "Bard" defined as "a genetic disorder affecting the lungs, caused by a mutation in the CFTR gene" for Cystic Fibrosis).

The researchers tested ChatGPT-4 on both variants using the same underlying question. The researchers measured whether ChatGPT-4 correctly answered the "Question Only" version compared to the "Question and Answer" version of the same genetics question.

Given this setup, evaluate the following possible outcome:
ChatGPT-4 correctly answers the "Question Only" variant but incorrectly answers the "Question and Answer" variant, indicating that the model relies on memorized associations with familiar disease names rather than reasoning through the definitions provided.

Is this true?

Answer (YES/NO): YES